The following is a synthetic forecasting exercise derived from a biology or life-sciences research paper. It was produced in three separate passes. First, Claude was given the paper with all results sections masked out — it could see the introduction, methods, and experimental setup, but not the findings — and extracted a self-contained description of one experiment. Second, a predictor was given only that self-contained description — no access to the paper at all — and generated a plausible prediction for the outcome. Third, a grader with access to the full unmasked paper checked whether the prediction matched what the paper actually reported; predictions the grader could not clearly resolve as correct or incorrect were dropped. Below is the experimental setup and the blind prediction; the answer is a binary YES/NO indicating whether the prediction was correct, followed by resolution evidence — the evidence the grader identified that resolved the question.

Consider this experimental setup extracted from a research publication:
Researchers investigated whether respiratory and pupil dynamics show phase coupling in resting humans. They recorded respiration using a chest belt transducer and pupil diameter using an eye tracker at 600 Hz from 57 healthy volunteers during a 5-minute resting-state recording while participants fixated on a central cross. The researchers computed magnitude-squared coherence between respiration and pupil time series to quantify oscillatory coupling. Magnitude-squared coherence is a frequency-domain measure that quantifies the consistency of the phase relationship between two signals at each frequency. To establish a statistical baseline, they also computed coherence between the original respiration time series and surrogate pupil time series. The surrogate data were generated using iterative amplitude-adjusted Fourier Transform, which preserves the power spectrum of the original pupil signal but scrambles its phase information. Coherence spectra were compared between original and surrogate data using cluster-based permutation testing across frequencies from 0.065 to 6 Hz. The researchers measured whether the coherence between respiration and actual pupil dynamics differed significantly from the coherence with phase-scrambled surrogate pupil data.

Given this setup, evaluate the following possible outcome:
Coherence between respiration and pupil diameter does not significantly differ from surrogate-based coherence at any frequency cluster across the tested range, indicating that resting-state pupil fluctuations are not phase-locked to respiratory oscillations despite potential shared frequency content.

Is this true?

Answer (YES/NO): NO